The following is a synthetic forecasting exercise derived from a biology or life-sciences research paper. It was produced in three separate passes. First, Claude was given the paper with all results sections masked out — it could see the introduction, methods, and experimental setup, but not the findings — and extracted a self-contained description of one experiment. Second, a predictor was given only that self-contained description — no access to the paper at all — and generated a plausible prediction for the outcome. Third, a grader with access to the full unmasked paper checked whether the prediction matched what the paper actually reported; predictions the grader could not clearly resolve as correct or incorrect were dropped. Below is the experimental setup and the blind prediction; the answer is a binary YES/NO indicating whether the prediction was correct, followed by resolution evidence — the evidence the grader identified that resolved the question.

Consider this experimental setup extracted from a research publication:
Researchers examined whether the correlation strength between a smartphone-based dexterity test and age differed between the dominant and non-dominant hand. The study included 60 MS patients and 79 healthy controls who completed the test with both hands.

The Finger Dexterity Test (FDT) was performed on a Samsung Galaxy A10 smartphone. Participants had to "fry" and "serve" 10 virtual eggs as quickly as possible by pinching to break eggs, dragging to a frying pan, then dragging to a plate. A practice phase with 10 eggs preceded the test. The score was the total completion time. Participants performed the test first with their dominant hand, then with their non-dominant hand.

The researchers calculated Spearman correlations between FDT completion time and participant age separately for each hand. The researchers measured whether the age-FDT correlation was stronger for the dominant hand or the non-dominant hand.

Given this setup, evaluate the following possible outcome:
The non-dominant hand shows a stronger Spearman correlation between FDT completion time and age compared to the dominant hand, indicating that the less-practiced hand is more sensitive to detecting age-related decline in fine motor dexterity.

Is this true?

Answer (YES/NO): NO